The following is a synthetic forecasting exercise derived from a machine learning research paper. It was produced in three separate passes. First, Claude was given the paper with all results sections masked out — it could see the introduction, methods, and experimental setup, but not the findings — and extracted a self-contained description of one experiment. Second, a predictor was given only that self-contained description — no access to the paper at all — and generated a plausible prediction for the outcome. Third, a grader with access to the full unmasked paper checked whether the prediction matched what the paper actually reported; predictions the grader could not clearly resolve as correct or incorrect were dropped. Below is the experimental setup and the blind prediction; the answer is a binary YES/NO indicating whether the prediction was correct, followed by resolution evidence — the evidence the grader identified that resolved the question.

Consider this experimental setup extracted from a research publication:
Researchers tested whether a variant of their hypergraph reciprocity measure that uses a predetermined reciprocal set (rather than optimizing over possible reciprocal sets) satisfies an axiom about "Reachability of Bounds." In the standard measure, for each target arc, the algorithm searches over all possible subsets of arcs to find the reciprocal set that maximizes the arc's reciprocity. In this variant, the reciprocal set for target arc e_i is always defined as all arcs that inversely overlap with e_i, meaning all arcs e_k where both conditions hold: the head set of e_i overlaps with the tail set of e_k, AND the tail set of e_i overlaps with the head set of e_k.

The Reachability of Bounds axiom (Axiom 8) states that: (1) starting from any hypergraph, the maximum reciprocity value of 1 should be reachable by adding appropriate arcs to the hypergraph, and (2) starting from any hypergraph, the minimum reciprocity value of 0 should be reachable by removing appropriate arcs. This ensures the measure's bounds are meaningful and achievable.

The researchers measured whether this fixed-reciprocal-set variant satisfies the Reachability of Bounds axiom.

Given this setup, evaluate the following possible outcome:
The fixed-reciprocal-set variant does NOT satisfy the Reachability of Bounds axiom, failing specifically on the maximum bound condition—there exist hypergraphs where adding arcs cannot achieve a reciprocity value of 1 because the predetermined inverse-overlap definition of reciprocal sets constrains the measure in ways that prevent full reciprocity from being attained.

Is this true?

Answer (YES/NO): YES